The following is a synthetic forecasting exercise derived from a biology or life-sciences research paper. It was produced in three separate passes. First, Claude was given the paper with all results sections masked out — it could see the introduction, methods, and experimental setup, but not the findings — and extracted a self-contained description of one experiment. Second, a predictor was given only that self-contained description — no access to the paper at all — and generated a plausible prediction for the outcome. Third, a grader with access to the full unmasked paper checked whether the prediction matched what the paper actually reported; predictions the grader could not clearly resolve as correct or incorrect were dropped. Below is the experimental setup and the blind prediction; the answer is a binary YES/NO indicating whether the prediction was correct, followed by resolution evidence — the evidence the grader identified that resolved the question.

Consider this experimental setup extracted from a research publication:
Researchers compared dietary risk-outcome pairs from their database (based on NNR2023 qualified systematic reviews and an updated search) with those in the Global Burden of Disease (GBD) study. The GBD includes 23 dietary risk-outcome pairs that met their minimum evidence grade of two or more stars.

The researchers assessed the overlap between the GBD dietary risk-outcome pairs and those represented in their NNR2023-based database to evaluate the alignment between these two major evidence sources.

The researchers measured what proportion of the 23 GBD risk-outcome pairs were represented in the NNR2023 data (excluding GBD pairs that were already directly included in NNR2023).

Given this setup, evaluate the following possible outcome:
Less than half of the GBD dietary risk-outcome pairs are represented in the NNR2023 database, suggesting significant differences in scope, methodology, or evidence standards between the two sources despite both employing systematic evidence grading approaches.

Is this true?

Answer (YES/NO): NO